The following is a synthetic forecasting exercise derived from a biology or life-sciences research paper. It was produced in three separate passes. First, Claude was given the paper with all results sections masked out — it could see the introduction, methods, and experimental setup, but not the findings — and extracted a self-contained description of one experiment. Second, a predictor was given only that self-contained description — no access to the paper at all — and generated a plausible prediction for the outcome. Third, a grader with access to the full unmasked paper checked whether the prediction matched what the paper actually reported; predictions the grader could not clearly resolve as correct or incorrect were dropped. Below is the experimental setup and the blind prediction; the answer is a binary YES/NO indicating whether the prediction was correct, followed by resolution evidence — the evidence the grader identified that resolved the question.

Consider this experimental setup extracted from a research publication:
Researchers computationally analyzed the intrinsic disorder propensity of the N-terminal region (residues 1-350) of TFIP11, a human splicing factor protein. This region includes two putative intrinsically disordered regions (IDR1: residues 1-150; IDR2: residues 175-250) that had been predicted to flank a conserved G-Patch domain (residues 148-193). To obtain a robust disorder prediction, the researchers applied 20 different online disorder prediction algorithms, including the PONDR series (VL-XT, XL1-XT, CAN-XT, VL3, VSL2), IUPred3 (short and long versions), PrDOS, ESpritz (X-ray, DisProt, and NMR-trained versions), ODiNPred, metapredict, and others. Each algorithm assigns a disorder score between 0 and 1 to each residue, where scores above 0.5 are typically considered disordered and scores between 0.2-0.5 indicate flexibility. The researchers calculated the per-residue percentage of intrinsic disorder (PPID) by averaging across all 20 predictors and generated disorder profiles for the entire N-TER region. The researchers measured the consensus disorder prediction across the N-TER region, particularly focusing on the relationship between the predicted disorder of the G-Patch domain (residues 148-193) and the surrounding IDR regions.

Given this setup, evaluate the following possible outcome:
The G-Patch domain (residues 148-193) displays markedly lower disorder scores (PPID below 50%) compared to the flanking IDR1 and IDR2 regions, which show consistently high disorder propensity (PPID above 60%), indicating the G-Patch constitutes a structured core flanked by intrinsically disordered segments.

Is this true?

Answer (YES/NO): NO